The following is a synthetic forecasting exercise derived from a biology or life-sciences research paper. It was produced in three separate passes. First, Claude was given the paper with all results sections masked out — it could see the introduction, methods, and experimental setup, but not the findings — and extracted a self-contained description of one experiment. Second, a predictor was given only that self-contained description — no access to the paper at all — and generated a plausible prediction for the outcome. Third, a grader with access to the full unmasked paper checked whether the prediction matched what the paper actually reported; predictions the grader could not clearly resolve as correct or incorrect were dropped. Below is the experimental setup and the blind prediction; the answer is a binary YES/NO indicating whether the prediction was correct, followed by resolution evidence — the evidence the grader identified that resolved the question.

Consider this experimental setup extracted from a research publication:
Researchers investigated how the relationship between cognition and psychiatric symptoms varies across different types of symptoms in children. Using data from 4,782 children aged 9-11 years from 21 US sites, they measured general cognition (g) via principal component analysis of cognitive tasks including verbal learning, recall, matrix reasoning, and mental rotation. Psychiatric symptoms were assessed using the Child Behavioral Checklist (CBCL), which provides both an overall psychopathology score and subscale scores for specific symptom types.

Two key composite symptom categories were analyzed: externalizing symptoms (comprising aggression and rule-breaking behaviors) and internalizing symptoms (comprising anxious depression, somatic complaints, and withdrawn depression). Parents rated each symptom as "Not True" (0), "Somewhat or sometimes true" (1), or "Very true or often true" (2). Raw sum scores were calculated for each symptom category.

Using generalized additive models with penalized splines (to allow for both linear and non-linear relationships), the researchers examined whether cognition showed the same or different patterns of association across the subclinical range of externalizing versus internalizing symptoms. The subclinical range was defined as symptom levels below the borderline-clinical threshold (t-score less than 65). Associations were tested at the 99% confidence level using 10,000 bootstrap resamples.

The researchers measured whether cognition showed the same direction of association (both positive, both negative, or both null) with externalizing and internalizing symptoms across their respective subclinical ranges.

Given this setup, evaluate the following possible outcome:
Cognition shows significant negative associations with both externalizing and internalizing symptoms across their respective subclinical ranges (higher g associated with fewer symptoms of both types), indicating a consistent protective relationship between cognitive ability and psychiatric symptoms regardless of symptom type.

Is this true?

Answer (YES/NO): NO